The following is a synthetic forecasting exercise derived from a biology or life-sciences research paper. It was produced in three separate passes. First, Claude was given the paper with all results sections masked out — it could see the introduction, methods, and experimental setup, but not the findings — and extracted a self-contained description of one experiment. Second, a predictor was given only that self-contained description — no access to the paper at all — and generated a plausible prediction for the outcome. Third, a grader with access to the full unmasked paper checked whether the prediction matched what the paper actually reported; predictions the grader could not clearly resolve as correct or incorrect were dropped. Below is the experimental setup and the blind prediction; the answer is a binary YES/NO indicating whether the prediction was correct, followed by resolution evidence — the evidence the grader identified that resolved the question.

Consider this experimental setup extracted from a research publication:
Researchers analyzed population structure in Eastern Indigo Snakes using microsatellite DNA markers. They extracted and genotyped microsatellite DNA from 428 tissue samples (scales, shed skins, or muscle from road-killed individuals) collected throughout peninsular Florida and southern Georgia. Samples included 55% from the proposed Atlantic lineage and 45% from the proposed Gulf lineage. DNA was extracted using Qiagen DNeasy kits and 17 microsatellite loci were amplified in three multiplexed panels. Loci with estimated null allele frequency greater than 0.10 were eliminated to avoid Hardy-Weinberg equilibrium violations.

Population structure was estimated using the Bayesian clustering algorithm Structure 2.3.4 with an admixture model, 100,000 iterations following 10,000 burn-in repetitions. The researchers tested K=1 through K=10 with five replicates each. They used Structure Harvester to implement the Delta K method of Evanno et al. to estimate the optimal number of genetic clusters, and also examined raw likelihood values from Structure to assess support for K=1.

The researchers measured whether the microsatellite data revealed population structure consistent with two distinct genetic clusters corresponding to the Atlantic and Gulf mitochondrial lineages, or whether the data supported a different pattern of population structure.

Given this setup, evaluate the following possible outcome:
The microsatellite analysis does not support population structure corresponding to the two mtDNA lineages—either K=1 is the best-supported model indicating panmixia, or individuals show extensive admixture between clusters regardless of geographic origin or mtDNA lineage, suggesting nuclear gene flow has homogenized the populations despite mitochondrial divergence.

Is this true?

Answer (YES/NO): YES